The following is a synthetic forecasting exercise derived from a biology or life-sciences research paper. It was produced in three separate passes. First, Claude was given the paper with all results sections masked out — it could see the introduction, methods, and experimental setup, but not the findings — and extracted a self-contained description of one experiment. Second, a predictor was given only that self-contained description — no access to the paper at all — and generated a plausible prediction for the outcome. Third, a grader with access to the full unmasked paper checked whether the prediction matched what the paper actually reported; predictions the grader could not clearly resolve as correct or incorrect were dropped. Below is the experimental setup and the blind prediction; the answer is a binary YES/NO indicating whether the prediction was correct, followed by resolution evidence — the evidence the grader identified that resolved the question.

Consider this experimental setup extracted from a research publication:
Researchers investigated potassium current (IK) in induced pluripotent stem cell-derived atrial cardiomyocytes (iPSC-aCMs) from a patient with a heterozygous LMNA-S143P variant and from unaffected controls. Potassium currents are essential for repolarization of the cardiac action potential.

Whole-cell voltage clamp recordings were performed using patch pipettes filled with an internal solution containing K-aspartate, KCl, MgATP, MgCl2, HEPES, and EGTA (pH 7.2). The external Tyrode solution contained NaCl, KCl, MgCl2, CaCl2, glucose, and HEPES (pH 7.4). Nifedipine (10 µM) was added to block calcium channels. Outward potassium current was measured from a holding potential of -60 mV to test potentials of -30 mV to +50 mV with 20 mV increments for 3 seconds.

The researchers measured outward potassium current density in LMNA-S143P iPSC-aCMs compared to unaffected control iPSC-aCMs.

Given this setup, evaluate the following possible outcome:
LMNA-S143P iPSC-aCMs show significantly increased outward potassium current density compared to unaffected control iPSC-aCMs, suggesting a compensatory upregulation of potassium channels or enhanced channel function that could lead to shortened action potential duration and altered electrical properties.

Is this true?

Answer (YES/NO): NO